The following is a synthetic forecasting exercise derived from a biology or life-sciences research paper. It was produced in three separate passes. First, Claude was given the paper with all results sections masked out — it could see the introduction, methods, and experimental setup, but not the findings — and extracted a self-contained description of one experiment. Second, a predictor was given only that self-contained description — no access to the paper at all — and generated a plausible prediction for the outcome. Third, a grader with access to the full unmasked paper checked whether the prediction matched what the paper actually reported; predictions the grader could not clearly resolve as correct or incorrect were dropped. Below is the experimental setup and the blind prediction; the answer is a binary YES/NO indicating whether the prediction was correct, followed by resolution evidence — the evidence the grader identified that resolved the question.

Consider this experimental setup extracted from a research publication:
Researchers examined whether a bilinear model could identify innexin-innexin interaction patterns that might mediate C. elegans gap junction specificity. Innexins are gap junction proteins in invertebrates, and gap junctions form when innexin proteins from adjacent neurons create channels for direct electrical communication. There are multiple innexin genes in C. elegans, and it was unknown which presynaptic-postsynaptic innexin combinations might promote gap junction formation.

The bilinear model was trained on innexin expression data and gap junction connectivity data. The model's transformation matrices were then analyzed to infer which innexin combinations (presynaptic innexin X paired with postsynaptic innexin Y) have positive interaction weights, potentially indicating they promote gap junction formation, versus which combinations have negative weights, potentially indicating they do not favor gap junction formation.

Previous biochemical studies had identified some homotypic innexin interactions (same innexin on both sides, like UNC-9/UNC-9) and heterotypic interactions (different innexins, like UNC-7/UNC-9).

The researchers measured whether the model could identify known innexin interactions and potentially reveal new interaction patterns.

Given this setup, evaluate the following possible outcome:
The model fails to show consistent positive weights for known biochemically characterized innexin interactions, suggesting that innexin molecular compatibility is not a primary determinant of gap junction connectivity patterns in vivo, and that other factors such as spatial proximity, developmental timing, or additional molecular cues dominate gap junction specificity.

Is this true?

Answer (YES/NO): NO